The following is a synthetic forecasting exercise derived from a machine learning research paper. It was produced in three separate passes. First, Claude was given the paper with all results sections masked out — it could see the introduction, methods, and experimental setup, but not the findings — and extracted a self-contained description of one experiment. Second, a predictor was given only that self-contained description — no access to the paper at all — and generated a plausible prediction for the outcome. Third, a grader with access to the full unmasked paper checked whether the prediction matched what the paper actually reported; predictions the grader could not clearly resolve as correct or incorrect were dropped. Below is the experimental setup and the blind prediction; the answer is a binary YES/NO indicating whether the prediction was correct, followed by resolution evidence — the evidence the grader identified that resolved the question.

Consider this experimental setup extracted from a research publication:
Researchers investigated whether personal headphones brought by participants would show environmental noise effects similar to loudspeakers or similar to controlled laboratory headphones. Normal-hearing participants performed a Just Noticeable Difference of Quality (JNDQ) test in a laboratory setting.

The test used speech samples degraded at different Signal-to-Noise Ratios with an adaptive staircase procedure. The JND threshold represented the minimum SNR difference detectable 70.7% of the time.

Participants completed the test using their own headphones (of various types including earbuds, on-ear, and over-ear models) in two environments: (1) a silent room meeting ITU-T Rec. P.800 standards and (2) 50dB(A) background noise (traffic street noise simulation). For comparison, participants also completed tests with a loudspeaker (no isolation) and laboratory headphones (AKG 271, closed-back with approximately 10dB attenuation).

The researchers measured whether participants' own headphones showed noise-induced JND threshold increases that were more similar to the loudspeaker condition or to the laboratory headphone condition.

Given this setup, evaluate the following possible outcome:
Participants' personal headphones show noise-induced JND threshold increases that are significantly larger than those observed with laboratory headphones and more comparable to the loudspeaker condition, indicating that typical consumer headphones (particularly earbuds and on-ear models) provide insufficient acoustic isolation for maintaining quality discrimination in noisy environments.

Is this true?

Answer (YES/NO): NO